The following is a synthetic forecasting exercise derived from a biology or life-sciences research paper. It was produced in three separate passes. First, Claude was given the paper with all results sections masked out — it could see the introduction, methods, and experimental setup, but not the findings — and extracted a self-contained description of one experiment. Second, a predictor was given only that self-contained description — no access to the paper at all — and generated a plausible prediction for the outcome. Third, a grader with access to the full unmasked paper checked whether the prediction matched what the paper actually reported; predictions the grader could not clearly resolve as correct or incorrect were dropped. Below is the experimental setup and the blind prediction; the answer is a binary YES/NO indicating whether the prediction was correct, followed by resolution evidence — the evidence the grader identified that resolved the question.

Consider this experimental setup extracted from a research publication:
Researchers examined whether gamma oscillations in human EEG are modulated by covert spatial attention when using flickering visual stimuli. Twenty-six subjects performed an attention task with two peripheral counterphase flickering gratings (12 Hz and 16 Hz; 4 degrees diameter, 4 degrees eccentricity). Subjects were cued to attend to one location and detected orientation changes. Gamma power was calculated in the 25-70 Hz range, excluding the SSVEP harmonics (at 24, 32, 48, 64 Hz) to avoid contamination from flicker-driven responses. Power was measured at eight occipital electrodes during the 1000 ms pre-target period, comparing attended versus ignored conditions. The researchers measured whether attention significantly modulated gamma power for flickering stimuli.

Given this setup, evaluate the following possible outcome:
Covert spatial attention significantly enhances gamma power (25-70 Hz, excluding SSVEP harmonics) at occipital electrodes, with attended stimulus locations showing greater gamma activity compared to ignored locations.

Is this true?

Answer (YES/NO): NO